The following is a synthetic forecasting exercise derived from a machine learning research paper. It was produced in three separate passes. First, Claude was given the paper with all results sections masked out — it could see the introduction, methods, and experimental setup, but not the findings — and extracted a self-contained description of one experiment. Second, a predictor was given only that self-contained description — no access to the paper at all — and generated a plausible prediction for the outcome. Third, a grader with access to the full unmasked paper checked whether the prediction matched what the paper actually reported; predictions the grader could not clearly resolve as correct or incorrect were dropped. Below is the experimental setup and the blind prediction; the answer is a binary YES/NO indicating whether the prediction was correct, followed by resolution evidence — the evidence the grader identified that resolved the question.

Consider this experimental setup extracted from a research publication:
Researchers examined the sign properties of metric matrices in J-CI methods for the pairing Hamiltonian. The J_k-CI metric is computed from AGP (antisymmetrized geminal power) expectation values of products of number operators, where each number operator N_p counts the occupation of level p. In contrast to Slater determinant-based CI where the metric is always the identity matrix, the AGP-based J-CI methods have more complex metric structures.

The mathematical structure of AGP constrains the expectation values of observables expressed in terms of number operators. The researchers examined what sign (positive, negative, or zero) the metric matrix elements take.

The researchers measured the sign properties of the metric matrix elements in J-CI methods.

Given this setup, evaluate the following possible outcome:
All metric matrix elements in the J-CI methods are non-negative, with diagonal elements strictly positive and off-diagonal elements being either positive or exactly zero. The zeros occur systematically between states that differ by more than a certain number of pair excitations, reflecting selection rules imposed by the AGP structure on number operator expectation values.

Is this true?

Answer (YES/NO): NO